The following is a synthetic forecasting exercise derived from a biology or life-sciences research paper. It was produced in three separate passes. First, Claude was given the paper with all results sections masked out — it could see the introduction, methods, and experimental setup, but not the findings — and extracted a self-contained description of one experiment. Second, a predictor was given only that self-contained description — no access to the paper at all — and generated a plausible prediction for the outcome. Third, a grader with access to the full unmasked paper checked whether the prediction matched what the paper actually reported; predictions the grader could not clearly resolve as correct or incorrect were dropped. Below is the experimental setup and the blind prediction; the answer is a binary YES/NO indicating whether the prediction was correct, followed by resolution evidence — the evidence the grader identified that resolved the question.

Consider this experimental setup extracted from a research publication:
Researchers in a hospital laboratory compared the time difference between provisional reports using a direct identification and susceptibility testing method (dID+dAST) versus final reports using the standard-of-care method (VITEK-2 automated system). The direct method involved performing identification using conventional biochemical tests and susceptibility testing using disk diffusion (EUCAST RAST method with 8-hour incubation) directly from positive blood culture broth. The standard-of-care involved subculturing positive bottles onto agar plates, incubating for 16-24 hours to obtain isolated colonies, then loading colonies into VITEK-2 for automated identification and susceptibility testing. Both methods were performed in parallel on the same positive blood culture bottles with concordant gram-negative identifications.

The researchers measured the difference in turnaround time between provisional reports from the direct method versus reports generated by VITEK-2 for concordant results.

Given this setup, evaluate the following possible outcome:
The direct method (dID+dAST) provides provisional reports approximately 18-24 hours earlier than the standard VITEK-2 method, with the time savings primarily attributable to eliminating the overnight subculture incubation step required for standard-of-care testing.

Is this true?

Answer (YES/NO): NO